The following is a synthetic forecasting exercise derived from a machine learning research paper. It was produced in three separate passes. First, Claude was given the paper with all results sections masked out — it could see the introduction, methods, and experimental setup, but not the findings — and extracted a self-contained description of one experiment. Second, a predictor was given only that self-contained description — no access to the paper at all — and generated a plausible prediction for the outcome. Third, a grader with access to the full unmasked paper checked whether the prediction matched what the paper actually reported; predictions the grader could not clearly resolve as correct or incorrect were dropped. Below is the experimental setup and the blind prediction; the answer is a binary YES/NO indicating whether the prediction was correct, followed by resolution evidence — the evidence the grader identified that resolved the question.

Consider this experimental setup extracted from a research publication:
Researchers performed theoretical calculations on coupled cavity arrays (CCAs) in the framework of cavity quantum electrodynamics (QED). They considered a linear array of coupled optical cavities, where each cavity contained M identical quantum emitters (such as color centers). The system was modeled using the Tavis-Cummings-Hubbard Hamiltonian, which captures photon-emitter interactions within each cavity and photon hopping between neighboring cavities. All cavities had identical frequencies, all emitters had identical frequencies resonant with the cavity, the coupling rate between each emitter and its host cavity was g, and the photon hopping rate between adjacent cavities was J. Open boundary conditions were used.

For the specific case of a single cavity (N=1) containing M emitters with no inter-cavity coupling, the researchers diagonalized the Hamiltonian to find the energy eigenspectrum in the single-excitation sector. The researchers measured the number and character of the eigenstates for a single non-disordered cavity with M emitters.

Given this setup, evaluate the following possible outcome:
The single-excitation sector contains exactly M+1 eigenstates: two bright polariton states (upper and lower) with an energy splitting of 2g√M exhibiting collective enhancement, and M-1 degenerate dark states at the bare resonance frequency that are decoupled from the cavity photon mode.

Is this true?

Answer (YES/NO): NO